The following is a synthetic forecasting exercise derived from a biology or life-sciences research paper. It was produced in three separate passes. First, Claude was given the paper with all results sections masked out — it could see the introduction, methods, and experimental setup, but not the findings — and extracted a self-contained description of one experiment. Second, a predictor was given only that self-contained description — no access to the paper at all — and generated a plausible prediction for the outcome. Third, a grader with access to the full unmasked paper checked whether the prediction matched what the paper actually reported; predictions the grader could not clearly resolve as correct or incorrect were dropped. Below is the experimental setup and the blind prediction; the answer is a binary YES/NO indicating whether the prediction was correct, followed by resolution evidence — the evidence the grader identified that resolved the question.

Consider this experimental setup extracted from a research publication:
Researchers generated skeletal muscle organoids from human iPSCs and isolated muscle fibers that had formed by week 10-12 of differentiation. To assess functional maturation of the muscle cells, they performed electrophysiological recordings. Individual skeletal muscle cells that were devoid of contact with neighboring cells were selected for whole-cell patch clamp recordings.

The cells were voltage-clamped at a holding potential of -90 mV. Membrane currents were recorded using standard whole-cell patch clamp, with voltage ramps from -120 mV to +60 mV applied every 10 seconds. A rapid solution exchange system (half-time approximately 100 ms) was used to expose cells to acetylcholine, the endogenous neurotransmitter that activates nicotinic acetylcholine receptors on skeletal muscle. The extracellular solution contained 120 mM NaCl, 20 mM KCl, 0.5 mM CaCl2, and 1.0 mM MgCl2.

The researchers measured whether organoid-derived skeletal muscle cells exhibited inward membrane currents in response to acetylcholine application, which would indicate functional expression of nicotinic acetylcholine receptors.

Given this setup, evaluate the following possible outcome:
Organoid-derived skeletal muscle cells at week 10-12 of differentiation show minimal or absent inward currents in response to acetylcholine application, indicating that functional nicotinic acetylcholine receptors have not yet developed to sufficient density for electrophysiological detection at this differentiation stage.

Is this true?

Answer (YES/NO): NO